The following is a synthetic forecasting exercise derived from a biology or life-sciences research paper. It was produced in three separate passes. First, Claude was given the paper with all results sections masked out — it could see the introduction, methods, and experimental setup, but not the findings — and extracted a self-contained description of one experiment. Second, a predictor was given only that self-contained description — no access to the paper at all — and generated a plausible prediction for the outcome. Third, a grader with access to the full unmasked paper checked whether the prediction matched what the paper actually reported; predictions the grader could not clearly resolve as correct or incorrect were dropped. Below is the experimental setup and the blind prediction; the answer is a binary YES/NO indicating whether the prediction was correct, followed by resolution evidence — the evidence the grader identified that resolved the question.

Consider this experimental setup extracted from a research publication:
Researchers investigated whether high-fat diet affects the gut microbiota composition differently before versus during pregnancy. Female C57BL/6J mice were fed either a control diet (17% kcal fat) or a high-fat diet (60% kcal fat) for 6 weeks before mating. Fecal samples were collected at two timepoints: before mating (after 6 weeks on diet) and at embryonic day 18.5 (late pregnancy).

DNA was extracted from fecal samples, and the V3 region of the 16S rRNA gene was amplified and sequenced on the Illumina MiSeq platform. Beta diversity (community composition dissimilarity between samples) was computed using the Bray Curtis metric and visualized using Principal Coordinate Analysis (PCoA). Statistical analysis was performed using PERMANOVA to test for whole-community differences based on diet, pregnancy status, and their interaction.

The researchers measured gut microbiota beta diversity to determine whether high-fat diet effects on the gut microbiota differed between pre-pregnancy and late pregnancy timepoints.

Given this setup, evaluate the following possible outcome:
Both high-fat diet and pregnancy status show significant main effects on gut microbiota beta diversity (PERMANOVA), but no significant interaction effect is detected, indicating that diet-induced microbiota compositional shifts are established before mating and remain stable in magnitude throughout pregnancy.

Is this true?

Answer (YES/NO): YES